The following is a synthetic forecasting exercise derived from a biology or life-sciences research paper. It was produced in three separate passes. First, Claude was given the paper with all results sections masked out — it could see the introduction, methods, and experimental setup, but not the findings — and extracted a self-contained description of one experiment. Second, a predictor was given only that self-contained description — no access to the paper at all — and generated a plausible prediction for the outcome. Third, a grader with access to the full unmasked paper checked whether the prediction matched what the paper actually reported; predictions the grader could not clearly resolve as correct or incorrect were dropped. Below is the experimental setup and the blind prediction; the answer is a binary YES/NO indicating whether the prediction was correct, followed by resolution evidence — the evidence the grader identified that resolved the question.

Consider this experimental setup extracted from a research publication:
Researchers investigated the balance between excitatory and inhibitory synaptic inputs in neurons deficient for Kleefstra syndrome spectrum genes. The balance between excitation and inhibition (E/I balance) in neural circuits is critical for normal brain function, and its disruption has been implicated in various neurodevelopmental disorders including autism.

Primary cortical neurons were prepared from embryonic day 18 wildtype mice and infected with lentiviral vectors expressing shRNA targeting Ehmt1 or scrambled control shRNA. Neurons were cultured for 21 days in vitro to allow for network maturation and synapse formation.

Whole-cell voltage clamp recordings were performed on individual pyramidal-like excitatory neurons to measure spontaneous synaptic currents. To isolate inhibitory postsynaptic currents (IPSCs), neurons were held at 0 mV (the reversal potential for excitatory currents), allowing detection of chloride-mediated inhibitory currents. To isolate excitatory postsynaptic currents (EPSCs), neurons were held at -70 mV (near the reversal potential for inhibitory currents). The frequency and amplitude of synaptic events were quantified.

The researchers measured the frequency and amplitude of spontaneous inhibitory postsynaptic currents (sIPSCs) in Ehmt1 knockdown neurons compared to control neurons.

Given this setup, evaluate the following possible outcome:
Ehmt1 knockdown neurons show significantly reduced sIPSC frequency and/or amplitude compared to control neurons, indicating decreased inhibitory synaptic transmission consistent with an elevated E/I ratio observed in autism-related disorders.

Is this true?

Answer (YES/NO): YES